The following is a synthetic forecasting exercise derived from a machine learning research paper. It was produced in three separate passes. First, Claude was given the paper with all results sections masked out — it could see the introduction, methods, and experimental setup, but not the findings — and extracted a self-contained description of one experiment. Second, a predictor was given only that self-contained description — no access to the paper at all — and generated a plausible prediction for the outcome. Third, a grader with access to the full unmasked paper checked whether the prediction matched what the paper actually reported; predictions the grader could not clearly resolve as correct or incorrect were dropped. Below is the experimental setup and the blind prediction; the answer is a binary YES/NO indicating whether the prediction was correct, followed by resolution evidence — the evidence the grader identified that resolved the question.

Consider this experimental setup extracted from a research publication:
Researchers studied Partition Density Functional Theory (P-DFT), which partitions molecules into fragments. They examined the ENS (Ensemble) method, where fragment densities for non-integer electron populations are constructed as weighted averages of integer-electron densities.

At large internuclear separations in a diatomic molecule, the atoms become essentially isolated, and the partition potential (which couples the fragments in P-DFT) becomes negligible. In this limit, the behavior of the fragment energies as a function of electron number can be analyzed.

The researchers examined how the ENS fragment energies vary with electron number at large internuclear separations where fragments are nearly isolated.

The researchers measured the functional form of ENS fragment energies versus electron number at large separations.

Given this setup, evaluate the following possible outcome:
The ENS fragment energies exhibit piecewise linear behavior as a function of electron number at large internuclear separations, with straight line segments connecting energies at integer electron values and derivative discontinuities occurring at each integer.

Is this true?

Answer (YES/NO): YES